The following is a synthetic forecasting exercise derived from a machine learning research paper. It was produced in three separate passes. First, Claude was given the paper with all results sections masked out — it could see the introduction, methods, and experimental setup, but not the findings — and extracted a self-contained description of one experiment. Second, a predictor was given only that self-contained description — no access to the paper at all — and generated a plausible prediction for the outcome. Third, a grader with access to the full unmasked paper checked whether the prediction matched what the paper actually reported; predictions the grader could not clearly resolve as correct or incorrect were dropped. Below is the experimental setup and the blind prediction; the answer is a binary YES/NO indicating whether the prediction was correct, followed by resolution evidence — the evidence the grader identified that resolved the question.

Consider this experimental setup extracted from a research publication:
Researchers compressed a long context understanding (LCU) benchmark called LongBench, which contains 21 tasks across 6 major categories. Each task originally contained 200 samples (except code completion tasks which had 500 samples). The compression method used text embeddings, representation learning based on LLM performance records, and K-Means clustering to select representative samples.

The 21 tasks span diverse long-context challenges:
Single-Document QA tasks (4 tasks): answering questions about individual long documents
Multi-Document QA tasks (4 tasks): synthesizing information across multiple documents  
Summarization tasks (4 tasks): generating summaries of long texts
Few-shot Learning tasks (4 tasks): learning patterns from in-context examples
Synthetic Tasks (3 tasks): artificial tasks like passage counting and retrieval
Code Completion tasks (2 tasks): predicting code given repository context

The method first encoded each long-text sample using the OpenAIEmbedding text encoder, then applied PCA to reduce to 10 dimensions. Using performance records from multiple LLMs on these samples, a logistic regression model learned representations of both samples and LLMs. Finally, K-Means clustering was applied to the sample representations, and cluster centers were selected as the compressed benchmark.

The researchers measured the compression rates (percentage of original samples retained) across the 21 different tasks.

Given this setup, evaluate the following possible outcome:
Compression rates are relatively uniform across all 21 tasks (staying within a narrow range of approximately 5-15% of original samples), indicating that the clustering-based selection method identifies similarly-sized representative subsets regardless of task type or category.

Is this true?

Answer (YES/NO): NO